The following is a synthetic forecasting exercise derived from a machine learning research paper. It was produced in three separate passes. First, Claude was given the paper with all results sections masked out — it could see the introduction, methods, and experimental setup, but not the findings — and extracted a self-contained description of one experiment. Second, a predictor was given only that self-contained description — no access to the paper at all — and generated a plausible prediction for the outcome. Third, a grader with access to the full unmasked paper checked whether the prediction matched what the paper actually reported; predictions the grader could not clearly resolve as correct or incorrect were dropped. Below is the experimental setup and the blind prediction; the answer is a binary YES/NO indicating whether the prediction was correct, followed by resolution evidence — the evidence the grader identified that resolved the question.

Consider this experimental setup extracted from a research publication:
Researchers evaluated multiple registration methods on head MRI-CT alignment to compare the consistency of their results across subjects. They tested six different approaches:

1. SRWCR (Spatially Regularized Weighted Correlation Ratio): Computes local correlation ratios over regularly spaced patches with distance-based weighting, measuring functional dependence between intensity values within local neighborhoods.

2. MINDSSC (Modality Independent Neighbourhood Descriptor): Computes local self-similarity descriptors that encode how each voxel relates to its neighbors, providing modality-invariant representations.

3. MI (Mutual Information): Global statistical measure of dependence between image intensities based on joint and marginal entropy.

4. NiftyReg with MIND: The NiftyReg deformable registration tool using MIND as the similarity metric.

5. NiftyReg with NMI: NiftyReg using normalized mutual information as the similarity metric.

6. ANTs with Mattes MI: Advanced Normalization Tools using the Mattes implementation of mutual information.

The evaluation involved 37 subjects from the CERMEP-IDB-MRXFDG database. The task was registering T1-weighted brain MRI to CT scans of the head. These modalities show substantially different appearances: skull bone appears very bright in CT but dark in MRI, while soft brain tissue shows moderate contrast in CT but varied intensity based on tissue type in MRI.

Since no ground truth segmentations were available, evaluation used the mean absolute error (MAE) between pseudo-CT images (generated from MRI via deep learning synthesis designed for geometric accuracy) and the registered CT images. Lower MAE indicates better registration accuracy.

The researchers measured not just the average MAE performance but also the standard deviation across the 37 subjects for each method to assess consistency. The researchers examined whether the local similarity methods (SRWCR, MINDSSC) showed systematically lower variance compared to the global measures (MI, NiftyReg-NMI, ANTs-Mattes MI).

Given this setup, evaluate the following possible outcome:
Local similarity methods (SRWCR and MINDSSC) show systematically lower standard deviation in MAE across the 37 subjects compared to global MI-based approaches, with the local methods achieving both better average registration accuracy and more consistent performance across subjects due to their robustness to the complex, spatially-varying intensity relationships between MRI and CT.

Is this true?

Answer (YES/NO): NO